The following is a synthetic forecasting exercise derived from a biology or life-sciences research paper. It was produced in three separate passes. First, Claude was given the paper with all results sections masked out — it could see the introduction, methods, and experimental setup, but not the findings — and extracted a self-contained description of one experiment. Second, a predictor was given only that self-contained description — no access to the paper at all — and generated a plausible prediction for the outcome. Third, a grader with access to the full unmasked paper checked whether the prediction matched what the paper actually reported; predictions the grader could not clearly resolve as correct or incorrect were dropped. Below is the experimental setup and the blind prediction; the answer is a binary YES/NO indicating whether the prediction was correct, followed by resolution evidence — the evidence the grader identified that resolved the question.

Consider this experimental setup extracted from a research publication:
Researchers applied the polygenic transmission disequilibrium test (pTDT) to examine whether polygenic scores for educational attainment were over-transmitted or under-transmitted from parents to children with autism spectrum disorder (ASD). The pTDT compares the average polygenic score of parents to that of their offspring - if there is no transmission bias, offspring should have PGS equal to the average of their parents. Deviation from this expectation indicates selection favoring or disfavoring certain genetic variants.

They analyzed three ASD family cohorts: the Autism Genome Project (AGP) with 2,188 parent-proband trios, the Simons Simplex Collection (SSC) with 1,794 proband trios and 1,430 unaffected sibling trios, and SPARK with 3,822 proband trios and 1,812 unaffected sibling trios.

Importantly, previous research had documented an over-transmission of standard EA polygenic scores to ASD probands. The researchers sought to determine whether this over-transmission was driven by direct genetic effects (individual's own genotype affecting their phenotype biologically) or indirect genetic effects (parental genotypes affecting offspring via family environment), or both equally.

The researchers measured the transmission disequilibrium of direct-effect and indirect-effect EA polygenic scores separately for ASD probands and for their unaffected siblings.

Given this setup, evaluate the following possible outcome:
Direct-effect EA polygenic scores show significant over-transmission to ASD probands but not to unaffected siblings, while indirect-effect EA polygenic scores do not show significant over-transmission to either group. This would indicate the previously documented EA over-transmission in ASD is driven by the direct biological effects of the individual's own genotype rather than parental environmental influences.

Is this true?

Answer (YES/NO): YES